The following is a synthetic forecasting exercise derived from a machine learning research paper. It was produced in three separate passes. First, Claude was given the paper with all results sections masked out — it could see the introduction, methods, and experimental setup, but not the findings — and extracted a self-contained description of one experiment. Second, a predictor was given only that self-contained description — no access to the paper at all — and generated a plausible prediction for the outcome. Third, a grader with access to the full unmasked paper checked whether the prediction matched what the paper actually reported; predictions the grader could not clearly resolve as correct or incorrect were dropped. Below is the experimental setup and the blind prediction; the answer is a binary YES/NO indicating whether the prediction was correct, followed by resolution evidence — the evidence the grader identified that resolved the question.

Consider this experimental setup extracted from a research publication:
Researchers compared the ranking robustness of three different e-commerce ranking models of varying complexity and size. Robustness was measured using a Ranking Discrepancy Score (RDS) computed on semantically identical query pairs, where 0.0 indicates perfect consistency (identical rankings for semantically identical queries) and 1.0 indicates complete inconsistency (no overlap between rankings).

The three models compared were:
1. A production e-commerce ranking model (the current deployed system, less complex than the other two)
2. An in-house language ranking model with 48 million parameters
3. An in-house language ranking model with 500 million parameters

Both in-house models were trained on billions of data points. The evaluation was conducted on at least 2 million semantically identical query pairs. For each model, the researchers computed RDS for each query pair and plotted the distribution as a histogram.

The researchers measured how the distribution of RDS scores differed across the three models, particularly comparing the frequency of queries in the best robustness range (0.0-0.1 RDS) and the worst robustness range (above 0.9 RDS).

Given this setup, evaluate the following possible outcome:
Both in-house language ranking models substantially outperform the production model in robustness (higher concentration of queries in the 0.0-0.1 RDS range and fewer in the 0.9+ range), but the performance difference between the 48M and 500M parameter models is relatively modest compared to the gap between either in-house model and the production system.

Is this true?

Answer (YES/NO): NO